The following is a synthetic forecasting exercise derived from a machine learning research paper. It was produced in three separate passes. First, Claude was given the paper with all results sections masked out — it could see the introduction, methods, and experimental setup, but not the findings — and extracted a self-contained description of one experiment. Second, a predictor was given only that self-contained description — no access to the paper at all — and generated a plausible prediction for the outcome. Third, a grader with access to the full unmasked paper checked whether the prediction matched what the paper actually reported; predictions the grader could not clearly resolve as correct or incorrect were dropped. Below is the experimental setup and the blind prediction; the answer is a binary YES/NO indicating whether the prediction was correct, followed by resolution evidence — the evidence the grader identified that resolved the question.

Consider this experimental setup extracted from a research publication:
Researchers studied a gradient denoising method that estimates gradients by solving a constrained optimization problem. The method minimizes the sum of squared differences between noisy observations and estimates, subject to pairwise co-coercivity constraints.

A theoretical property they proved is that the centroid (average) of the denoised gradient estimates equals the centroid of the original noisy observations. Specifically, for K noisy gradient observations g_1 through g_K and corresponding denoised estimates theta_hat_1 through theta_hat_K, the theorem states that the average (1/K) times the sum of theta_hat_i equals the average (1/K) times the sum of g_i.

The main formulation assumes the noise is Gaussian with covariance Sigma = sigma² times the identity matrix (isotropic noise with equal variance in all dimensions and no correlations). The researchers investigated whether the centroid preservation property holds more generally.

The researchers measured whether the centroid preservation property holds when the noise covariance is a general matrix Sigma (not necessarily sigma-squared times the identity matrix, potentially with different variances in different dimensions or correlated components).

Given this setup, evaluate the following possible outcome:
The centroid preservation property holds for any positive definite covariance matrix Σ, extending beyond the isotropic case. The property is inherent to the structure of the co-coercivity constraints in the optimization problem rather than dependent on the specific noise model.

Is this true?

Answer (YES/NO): YES